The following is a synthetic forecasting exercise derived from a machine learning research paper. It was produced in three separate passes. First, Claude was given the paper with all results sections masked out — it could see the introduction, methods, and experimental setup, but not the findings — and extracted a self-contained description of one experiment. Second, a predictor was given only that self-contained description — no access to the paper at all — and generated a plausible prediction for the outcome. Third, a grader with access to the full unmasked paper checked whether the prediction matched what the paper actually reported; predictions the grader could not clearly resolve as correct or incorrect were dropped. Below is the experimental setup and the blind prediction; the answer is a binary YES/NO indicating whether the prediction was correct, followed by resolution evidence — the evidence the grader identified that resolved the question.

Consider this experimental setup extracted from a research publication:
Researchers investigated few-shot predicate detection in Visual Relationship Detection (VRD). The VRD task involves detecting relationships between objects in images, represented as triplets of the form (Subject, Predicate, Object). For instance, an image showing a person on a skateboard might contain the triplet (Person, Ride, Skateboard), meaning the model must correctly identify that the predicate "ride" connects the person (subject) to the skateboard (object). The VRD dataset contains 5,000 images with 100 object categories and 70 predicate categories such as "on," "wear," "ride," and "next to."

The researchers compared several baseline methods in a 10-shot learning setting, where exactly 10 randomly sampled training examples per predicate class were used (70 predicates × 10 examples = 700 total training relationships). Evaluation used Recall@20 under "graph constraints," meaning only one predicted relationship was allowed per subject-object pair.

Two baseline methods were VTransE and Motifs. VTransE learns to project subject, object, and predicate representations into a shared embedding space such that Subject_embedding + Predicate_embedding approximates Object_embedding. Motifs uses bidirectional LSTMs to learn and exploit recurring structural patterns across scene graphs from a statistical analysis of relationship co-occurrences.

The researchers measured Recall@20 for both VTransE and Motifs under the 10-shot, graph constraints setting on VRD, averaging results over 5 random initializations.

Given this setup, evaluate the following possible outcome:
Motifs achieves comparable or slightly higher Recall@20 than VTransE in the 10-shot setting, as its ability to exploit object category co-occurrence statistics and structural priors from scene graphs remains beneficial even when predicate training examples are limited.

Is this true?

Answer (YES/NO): NO